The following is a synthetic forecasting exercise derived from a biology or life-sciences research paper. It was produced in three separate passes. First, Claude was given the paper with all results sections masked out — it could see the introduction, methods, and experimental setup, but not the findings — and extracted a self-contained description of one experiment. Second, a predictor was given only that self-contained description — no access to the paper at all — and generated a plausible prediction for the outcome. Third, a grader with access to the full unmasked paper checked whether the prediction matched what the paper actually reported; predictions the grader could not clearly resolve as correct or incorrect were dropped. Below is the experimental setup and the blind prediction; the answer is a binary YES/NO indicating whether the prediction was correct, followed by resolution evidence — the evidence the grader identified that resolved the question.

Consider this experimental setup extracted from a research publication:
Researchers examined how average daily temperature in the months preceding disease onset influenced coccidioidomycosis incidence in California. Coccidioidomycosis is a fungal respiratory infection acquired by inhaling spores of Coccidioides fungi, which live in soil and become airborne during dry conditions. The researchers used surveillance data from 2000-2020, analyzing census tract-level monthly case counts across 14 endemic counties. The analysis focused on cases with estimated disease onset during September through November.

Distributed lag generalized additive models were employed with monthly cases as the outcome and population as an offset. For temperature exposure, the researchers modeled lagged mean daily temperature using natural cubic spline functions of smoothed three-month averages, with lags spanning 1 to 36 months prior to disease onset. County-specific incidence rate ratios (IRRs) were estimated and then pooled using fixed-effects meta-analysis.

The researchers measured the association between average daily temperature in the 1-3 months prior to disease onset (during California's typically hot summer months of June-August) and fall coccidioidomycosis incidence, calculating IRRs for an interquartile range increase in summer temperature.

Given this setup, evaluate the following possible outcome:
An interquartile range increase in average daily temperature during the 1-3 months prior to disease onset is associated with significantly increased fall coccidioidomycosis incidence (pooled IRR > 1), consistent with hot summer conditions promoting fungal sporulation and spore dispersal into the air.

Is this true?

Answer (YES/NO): YES